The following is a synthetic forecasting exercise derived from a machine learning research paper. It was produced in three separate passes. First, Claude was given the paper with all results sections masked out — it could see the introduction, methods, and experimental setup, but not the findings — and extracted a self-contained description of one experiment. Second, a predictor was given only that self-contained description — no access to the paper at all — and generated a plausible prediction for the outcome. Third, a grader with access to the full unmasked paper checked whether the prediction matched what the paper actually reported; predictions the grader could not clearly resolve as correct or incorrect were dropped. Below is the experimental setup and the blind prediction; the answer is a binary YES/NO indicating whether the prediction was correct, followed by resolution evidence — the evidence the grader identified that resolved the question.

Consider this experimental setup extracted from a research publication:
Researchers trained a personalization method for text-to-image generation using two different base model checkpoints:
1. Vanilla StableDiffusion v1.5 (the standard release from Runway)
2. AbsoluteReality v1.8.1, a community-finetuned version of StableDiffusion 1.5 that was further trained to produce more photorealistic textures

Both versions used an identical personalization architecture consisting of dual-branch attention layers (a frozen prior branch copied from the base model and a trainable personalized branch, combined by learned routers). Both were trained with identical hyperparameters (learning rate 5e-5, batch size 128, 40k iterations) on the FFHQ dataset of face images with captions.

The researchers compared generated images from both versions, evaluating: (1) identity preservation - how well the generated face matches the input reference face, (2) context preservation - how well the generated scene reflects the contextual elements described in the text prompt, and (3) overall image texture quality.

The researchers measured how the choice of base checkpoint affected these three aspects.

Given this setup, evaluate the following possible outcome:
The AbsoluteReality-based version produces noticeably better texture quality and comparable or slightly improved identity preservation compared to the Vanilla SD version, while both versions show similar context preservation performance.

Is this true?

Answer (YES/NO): YES